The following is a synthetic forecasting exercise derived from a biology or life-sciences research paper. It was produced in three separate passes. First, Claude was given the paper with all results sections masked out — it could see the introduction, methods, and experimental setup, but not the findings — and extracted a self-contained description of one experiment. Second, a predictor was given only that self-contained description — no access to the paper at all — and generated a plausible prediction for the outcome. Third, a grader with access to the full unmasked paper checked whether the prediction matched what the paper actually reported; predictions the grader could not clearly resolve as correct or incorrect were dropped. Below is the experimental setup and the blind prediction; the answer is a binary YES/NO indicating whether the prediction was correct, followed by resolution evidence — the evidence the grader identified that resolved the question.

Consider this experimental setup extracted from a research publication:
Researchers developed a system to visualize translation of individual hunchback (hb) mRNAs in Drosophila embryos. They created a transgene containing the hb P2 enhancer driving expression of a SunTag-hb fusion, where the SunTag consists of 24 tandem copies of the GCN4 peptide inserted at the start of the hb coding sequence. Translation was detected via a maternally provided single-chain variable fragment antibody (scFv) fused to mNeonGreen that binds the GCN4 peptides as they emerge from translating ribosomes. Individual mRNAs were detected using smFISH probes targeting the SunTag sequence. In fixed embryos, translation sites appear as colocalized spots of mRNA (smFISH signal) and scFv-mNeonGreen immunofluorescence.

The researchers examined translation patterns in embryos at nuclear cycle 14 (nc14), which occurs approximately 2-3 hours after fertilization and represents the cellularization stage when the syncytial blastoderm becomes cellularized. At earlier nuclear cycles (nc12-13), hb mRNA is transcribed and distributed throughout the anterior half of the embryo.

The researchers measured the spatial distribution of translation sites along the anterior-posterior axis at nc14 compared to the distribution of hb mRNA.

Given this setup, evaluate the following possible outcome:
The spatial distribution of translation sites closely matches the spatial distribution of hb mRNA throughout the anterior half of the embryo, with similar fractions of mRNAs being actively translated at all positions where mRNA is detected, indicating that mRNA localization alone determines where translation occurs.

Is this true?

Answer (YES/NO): NO